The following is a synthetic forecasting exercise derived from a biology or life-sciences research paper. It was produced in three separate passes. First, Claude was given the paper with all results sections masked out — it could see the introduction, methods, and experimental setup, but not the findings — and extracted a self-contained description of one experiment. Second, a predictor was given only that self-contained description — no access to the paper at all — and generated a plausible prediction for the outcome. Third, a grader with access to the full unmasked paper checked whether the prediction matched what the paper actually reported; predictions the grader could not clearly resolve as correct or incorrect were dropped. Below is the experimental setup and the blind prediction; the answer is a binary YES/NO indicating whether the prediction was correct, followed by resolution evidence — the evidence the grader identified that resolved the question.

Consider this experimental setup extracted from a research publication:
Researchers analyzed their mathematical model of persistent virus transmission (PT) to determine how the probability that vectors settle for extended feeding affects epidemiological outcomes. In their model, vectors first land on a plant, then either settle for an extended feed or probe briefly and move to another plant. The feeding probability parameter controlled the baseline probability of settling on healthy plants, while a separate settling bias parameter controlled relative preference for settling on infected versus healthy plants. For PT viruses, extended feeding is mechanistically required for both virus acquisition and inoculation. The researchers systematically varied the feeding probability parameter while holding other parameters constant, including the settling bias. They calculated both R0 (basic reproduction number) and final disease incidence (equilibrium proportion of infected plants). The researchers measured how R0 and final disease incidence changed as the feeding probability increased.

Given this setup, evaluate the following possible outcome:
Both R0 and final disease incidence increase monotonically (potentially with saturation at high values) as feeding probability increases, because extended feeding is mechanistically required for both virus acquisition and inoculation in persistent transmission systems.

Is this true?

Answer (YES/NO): NO